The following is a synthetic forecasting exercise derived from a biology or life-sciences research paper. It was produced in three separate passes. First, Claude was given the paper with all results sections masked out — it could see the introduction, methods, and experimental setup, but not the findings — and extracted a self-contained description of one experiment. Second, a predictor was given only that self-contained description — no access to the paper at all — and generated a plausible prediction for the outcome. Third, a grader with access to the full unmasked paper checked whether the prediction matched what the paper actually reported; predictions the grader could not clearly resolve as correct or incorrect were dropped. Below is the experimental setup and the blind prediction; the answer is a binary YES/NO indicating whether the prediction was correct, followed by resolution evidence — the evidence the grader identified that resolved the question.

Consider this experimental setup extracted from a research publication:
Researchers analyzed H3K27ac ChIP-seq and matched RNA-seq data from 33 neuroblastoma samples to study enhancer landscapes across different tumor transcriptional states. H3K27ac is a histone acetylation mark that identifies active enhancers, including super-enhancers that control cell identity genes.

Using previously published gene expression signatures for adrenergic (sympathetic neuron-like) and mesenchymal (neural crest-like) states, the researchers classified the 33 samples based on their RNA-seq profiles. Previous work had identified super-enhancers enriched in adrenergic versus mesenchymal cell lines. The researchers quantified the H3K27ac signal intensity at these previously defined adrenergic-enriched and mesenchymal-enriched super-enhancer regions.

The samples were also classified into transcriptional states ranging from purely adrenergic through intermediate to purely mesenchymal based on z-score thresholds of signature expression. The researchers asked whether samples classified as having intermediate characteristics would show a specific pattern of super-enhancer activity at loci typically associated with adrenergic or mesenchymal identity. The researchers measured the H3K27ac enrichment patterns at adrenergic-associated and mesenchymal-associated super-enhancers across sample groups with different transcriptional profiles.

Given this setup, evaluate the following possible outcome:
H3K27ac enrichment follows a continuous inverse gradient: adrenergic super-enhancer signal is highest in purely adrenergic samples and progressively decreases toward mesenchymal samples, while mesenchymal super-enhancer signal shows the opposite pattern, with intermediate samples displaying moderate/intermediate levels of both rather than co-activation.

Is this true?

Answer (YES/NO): YES